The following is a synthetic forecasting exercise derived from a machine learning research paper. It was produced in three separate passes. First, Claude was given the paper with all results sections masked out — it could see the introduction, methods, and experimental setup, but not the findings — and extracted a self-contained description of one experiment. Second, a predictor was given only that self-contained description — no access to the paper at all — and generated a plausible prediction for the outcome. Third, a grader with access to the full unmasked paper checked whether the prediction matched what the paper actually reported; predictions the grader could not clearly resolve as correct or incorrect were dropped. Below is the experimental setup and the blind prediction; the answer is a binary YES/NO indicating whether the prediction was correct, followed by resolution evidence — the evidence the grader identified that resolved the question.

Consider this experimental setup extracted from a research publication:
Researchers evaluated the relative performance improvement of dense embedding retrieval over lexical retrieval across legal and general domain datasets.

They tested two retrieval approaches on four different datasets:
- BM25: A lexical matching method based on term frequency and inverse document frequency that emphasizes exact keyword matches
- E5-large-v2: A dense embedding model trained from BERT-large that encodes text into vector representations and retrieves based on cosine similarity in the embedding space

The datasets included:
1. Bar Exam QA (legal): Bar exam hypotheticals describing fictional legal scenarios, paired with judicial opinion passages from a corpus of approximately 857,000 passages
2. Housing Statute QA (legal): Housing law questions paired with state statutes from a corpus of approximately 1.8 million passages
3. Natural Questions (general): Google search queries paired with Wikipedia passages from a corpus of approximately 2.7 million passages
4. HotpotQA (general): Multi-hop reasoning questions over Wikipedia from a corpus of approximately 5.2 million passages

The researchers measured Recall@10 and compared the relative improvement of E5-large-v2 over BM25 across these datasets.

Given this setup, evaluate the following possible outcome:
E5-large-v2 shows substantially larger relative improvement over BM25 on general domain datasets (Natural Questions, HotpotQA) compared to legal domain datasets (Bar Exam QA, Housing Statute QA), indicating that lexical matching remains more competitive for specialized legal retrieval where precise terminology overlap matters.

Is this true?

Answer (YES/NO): NO